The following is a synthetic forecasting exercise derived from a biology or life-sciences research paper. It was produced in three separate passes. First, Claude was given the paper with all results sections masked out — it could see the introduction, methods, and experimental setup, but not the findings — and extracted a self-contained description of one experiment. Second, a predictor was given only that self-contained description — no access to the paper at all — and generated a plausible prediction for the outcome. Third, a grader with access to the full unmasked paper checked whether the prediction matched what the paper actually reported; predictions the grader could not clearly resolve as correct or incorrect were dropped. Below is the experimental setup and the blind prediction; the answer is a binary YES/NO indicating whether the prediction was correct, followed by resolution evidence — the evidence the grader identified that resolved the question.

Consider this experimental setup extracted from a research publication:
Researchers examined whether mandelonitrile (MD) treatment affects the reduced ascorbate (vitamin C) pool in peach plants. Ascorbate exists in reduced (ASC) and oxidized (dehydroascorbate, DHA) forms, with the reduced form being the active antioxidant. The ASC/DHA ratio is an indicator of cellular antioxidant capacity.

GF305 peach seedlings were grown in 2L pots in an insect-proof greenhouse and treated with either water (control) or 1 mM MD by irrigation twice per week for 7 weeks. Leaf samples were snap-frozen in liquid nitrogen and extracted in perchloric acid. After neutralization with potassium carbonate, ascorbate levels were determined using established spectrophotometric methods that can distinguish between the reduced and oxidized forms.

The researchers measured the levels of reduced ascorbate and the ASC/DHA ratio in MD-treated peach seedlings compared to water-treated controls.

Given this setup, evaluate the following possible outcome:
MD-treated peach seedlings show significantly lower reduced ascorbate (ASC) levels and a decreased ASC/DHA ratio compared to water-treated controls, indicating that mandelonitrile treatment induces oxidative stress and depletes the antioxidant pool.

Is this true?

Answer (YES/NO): NO